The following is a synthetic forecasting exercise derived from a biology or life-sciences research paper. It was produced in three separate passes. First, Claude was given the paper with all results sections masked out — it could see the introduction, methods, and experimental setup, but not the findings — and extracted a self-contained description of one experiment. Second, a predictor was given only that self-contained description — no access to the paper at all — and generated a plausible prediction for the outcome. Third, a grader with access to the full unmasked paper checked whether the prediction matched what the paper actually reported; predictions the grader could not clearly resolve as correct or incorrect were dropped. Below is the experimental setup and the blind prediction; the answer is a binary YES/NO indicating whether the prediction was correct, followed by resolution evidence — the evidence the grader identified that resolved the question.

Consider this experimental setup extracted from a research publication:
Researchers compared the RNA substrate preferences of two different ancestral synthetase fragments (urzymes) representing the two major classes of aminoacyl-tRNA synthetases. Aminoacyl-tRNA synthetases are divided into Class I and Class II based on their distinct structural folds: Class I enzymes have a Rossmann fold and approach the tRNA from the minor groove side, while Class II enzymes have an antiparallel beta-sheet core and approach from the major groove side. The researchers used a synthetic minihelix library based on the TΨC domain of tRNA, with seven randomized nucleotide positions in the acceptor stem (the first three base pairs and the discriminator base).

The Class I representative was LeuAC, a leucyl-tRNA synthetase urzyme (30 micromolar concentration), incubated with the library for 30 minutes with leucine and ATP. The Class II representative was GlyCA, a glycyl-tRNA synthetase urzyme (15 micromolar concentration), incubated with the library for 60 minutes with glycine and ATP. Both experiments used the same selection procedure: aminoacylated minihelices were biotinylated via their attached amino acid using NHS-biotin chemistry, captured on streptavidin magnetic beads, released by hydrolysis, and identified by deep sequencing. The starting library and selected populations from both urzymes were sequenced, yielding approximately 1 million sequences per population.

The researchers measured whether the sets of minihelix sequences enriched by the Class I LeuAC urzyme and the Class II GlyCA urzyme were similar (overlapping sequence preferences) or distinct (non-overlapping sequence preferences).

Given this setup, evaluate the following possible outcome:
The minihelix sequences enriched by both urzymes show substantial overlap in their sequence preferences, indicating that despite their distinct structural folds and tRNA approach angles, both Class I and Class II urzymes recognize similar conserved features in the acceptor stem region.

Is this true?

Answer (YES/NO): NO